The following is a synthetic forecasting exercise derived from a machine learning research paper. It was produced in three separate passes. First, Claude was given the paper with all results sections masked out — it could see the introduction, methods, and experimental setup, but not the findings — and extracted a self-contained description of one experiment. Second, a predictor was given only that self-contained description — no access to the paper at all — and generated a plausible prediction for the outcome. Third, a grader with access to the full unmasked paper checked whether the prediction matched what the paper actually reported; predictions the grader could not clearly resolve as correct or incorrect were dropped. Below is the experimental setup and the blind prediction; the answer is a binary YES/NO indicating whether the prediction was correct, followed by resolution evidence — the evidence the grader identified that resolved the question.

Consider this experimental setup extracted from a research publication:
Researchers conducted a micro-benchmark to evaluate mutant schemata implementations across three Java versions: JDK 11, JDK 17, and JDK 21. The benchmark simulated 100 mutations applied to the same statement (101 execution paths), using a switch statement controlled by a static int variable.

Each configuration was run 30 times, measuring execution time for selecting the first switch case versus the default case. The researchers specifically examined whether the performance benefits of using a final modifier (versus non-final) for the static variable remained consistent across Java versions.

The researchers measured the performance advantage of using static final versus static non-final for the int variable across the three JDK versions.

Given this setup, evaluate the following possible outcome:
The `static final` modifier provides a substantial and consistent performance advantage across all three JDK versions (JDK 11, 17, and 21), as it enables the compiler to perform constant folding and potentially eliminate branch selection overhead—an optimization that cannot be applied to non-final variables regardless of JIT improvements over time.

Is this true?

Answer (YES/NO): NO